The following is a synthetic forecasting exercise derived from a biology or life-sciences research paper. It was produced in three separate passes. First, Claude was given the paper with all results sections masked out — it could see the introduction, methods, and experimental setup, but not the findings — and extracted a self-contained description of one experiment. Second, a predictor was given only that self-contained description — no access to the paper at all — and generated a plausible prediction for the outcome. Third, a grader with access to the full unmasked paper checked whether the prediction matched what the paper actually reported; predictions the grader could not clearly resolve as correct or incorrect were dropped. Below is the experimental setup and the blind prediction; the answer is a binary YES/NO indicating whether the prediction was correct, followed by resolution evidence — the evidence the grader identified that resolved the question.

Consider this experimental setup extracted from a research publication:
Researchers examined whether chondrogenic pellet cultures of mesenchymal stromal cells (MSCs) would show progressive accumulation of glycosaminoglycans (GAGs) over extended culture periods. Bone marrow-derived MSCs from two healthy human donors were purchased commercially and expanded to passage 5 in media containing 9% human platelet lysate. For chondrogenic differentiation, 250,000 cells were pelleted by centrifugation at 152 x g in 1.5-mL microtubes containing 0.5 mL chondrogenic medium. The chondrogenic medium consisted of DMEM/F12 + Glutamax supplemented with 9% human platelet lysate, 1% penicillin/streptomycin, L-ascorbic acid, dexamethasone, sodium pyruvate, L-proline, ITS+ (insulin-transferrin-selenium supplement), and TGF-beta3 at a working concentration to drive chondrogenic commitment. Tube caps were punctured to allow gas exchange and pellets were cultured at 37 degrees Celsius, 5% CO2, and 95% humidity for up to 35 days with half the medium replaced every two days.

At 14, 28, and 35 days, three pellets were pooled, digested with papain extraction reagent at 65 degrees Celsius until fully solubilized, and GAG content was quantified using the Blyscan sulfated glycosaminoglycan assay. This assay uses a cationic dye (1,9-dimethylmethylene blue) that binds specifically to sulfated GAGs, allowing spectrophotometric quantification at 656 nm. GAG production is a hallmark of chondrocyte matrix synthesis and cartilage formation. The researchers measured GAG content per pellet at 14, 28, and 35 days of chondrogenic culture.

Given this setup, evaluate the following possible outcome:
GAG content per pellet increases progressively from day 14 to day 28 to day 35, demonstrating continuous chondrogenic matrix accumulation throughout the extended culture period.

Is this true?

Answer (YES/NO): NO